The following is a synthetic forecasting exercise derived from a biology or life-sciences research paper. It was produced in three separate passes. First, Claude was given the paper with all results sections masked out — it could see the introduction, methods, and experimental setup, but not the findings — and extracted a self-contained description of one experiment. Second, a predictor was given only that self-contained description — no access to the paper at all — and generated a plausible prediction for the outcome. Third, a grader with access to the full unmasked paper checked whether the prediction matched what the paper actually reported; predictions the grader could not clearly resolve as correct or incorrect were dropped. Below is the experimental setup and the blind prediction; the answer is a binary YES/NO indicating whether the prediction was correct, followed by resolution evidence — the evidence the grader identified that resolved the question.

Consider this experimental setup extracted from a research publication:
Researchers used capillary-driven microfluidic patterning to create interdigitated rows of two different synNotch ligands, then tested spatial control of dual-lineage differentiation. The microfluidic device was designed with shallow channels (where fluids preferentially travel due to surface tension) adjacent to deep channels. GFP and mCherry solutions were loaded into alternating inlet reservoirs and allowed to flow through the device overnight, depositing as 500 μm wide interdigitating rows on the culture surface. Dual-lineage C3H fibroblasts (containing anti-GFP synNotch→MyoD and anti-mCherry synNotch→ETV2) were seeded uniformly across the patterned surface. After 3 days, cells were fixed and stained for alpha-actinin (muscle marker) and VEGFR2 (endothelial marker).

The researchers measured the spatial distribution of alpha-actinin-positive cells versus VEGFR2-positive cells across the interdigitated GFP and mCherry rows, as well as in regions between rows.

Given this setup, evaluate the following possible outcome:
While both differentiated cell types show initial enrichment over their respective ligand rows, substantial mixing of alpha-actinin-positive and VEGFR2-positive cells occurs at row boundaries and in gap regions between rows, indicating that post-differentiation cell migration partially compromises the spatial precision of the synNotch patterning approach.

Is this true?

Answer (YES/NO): NO